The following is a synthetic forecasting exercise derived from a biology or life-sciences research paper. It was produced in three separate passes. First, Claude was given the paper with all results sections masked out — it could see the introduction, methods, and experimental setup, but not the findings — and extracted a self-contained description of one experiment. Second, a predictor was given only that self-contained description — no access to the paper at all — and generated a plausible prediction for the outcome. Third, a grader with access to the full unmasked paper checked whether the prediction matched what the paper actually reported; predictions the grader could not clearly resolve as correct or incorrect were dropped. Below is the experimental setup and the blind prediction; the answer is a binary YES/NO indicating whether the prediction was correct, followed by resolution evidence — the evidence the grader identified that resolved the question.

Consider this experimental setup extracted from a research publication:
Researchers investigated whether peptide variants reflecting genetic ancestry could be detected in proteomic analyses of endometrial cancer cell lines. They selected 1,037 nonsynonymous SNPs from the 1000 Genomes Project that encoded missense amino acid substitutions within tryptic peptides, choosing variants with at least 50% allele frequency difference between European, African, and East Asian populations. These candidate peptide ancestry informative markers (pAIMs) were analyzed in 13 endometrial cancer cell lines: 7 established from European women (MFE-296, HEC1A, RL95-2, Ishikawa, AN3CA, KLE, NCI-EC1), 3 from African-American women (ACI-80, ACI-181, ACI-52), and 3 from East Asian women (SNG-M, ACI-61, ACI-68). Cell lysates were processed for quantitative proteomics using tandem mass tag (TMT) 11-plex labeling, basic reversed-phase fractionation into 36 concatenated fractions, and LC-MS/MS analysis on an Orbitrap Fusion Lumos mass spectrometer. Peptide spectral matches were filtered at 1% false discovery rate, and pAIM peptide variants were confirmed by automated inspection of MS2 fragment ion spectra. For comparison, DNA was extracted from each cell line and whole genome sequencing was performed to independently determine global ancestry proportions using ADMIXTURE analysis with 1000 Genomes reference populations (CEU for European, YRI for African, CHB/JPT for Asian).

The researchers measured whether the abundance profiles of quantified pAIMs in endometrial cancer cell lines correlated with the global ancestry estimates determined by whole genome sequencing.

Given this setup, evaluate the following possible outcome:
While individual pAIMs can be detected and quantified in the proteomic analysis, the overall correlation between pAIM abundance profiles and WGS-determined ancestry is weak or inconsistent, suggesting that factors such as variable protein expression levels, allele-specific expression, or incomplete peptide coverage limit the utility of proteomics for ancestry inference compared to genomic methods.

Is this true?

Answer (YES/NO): NO